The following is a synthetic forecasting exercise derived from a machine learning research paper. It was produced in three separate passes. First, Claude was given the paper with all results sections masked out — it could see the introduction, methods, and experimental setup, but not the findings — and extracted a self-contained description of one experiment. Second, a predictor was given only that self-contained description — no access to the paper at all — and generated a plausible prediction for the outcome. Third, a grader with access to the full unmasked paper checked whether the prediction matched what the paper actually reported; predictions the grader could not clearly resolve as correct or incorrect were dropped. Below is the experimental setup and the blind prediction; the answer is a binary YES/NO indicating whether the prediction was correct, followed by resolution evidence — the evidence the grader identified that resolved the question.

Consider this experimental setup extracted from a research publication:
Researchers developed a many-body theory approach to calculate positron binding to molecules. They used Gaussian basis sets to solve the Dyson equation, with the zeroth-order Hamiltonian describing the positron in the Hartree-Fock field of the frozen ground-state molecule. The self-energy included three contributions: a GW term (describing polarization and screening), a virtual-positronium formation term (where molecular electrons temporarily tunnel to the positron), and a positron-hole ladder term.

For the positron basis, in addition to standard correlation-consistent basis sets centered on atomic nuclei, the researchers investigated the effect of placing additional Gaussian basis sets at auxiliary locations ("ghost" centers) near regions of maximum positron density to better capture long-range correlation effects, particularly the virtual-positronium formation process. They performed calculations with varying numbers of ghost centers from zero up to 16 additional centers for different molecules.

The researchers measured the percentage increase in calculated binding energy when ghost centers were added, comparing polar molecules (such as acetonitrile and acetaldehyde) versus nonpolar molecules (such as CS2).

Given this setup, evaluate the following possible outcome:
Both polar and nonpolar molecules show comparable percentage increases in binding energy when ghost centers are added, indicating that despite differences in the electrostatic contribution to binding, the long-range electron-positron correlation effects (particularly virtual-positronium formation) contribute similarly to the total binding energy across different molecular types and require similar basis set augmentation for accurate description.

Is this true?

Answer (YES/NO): NO